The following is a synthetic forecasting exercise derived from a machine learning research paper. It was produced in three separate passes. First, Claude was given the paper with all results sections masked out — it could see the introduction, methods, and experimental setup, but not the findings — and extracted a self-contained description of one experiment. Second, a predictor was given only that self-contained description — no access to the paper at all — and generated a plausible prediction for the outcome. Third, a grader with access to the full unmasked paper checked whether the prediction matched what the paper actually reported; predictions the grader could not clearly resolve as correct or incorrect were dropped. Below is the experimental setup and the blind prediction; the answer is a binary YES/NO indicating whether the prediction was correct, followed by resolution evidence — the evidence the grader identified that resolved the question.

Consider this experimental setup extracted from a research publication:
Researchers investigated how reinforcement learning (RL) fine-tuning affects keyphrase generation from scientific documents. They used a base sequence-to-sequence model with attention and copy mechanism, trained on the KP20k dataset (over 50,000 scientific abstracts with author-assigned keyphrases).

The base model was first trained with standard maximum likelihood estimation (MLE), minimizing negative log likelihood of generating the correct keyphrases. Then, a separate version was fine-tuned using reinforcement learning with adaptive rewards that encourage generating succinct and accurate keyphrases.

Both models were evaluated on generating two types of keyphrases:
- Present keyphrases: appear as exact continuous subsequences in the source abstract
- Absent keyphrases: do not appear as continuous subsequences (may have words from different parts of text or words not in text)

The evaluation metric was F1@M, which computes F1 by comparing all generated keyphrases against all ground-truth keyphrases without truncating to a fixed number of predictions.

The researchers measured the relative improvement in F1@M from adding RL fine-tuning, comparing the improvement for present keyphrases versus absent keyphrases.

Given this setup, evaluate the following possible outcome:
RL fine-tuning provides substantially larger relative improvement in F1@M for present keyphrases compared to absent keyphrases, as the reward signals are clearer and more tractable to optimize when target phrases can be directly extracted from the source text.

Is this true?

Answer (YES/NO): NO